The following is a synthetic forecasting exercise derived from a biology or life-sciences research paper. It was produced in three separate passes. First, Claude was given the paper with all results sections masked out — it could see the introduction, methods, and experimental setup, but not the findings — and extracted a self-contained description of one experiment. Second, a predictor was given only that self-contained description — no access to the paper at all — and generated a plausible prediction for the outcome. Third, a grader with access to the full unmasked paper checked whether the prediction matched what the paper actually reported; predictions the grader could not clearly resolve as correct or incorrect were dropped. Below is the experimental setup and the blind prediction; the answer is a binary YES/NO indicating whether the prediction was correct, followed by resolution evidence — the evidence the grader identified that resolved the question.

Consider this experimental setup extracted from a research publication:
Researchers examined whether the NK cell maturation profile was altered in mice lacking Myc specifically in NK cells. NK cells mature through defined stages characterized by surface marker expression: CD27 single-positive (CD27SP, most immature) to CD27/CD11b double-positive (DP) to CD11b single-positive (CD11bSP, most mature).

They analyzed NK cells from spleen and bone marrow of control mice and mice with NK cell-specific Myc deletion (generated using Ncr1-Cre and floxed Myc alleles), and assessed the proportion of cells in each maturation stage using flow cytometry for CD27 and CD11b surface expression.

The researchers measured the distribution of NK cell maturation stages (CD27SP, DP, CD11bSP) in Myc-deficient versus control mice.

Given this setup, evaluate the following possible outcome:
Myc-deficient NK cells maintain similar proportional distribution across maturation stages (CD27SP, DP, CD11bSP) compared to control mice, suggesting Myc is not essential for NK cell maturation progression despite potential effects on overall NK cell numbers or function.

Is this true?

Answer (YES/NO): NO